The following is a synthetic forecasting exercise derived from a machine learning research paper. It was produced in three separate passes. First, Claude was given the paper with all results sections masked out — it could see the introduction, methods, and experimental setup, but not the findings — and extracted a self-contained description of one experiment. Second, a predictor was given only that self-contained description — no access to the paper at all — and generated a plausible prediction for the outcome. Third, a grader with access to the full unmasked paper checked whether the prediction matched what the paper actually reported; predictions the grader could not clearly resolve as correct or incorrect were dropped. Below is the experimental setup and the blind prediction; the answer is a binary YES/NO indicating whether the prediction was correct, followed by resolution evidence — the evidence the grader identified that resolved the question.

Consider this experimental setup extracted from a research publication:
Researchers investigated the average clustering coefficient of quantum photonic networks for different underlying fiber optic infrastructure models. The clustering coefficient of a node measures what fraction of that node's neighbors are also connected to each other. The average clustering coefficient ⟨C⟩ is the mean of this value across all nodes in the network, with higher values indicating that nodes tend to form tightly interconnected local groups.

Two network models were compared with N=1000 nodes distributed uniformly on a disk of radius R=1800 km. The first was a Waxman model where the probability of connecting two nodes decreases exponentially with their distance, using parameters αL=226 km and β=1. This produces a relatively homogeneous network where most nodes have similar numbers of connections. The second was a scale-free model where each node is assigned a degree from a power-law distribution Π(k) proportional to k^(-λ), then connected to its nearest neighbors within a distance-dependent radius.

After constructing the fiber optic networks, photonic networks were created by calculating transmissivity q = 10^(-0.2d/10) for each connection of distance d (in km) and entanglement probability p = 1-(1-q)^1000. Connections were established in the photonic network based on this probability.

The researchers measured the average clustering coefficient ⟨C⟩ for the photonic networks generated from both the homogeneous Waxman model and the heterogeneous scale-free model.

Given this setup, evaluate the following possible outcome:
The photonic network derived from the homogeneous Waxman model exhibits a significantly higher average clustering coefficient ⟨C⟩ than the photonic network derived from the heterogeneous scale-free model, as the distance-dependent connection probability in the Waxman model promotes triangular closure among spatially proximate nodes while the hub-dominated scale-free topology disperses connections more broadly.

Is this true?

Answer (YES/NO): NO